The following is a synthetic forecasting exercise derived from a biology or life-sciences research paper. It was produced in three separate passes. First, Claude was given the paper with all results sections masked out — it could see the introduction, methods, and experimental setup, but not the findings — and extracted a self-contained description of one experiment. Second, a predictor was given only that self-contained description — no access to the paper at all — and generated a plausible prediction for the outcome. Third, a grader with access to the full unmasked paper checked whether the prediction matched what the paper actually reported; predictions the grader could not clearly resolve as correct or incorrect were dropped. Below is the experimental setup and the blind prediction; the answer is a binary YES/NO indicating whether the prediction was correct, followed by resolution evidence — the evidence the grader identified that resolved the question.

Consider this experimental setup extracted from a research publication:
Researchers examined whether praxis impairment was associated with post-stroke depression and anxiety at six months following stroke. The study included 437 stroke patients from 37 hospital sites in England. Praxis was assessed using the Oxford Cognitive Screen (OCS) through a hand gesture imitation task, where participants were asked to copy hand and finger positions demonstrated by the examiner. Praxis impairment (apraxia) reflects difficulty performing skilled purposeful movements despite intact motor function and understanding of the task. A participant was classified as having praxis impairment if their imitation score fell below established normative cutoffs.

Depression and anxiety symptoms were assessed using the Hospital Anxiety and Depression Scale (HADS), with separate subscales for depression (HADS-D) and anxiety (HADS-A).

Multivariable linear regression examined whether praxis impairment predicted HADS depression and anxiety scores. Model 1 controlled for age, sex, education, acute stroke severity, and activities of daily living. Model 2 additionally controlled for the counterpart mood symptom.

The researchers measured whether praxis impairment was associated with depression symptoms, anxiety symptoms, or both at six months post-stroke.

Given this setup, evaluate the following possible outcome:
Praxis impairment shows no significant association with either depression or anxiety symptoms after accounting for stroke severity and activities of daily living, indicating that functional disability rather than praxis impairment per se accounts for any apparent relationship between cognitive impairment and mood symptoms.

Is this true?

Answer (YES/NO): NO